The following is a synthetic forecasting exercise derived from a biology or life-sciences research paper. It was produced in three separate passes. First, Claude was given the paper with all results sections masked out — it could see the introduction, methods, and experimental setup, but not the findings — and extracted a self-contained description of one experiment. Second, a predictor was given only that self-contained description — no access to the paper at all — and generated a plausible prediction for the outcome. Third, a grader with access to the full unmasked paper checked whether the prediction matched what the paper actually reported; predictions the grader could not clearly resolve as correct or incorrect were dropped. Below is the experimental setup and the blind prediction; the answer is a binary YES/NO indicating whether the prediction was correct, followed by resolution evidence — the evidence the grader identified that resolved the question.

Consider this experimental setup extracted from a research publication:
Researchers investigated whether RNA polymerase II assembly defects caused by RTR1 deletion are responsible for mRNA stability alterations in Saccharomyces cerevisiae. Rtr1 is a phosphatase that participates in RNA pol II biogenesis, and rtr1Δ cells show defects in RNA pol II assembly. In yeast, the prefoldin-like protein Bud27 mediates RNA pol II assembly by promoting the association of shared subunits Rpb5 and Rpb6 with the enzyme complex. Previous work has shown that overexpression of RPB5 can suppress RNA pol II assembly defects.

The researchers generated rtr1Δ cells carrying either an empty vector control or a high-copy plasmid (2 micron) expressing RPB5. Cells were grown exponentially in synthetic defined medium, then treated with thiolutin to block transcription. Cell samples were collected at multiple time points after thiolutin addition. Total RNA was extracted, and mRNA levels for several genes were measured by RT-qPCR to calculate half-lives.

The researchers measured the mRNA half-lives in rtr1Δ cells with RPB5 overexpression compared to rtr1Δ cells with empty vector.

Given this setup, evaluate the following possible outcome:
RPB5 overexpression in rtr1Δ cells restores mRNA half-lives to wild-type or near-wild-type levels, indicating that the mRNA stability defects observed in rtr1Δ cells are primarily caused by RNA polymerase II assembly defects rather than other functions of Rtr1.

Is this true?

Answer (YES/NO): NO